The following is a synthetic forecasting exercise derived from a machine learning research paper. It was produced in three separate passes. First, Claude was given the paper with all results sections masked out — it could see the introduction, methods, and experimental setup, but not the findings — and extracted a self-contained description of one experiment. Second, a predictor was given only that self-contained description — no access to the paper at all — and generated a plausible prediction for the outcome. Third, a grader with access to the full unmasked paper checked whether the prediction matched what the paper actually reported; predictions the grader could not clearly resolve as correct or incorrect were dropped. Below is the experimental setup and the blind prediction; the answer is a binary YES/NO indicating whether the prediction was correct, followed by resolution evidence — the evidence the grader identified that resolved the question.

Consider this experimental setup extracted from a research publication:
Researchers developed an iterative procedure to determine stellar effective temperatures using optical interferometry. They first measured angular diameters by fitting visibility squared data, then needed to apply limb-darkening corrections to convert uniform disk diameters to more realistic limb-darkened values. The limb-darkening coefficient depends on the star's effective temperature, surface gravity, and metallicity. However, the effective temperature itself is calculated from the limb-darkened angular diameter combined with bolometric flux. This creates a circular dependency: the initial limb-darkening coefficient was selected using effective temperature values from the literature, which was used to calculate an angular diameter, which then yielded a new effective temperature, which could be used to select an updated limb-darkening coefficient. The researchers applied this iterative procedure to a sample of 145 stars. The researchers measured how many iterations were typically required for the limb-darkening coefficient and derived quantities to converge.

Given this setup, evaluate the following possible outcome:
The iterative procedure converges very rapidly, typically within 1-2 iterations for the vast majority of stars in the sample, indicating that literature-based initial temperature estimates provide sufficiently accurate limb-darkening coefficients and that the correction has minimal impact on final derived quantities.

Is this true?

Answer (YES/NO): YES